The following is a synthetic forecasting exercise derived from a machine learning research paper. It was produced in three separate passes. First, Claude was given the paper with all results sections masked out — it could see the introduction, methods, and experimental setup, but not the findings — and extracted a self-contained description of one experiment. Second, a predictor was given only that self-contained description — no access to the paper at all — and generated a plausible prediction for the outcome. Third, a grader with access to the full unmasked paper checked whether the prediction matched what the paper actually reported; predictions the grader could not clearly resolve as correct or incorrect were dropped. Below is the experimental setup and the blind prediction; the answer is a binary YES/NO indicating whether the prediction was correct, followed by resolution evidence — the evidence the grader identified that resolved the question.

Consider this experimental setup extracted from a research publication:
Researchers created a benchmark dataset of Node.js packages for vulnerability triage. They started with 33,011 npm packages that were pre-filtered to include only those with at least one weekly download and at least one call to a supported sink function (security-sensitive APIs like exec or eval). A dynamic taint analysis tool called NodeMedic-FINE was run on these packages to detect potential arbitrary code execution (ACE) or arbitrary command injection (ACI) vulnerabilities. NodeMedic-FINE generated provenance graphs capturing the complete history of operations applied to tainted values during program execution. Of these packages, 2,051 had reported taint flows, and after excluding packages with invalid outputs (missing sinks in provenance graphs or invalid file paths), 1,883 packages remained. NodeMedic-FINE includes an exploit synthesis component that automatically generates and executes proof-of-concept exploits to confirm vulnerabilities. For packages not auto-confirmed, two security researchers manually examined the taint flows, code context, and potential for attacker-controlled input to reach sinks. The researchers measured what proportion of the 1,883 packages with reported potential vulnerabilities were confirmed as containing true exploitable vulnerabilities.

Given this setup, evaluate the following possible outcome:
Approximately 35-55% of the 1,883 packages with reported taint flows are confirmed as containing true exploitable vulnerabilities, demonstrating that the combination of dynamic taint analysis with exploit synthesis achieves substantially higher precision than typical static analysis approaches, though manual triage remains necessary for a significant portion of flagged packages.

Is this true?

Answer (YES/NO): NO